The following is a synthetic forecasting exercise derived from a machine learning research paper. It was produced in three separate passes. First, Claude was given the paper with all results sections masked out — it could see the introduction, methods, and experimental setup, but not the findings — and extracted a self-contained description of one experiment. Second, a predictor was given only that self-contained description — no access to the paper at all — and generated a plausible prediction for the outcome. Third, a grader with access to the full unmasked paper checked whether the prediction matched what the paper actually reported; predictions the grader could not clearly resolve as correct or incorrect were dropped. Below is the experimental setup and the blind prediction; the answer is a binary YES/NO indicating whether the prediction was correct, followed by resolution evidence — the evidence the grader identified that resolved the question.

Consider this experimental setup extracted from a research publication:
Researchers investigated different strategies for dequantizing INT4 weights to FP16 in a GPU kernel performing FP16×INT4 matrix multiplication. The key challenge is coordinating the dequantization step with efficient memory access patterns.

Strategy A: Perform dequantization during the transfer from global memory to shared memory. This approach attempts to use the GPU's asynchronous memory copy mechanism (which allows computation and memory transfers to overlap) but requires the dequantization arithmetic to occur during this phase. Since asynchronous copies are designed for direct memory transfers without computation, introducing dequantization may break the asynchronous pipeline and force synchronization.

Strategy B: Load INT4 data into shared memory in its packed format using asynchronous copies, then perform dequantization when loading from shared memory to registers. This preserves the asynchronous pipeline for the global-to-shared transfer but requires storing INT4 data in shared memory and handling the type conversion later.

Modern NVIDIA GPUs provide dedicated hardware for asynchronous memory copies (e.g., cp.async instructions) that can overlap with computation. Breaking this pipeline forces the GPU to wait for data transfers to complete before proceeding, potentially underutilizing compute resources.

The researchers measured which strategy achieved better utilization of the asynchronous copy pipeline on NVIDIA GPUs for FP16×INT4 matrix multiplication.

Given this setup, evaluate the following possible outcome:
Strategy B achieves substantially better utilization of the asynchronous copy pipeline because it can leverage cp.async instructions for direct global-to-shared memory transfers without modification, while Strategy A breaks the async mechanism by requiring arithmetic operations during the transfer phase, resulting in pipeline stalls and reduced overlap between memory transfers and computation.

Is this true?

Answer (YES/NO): YES